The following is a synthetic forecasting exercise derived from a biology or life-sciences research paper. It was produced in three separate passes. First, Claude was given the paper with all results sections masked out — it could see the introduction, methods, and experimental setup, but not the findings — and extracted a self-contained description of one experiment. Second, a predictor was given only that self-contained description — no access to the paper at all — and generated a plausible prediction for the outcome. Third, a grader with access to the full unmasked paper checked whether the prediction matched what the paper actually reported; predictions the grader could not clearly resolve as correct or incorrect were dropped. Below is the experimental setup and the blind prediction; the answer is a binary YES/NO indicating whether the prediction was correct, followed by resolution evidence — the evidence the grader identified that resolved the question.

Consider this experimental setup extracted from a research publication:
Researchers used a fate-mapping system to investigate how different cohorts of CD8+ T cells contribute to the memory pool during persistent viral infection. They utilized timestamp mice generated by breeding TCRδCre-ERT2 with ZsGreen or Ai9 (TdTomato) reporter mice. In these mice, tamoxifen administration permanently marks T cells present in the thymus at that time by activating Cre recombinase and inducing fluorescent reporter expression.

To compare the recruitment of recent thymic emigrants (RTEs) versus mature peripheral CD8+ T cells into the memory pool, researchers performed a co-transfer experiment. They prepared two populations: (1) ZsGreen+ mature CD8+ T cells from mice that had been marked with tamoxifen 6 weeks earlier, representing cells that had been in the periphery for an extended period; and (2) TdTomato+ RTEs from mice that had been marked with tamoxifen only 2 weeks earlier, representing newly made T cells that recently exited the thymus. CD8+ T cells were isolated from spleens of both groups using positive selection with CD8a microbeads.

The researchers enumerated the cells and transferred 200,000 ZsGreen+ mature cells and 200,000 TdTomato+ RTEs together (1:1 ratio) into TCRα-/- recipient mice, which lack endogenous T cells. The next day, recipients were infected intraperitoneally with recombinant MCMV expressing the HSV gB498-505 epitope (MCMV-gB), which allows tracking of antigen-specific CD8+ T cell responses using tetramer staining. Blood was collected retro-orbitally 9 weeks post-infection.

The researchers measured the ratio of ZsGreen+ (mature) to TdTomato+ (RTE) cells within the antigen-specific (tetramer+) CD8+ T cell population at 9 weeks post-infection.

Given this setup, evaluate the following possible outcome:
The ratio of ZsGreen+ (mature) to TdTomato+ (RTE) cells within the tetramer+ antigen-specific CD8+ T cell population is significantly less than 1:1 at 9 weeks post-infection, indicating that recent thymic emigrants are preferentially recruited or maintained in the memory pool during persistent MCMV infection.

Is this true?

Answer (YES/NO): YES